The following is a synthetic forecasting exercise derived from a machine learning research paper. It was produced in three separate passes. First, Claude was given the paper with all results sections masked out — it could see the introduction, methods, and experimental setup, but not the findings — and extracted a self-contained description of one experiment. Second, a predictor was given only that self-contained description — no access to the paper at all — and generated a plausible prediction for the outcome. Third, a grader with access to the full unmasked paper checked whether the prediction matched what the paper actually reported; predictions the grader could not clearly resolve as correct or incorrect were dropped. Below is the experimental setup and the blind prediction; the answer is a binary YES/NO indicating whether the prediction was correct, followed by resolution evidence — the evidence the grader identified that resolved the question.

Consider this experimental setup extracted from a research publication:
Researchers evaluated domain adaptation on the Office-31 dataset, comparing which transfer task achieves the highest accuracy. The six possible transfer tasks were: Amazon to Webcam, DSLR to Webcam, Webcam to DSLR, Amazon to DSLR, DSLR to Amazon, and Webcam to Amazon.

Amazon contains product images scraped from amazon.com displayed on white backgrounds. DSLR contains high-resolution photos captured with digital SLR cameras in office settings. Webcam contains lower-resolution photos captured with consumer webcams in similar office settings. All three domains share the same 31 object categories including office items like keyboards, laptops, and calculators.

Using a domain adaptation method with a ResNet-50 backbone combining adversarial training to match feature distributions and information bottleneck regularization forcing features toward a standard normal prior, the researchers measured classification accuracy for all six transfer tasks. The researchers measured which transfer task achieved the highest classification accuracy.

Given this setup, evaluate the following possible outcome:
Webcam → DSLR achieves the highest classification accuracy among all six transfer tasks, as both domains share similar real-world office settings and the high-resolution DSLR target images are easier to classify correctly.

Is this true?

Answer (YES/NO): YES